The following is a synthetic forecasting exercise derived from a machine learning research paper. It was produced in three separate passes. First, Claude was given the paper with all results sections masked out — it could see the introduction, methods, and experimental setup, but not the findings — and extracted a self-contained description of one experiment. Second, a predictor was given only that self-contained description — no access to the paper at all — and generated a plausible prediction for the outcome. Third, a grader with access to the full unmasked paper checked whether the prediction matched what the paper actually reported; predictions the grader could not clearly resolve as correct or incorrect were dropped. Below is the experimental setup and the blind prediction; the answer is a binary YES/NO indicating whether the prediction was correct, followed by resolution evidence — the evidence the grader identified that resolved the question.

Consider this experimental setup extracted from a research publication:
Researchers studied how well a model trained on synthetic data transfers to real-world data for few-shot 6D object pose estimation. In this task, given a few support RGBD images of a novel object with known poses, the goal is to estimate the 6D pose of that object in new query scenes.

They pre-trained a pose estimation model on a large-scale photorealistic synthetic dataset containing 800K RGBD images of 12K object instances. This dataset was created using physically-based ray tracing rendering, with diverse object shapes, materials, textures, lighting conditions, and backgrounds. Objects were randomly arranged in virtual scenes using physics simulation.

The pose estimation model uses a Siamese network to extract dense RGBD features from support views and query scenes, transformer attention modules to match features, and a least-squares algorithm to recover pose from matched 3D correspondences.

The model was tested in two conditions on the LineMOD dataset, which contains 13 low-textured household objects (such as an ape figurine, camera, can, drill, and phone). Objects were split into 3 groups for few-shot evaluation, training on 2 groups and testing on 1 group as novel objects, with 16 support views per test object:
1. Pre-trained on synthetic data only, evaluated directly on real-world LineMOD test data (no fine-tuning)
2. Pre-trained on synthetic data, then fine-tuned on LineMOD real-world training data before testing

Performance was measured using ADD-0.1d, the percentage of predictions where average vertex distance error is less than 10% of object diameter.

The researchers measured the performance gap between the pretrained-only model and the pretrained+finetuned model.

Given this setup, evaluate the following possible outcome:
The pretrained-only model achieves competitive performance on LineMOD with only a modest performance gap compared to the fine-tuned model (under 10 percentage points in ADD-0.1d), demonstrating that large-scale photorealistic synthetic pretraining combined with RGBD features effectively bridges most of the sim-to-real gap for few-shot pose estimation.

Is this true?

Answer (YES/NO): YES